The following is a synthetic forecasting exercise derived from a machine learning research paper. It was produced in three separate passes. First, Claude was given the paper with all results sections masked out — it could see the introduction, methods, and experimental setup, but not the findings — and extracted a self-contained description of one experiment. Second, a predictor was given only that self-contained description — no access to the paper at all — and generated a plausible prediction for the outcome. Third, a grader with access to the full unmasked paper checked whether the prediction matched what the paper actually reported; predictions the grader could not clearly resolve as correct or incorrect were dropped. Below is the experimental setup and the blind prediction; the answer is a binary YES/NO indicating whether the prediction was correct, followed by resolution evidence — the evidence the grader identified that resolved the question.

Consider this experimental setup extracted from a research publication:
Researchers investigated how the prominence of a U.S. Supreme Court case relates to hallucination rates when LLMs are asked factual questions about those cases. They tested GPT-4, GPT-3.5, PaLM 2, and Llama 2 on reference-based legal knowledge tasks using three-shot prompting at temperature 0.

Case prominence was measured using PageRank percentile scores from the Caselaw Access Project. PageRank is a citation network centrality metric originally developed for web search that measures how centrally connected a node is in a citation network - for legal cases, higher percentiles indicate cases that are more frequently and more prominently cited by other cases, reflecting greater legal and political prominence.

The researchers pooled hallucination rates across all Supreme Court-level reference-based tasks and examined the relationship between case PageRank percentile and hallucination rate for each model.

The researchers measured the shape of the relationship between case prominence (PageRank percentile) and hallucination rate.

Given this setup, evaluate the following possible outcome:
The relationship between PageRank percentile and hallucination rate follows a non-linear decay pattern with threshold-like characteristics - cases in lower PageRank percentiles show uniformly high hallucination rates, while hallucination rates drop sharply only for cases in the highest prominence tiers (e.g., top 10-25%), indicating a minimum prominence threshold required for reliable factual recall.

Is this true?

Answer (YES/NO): NO